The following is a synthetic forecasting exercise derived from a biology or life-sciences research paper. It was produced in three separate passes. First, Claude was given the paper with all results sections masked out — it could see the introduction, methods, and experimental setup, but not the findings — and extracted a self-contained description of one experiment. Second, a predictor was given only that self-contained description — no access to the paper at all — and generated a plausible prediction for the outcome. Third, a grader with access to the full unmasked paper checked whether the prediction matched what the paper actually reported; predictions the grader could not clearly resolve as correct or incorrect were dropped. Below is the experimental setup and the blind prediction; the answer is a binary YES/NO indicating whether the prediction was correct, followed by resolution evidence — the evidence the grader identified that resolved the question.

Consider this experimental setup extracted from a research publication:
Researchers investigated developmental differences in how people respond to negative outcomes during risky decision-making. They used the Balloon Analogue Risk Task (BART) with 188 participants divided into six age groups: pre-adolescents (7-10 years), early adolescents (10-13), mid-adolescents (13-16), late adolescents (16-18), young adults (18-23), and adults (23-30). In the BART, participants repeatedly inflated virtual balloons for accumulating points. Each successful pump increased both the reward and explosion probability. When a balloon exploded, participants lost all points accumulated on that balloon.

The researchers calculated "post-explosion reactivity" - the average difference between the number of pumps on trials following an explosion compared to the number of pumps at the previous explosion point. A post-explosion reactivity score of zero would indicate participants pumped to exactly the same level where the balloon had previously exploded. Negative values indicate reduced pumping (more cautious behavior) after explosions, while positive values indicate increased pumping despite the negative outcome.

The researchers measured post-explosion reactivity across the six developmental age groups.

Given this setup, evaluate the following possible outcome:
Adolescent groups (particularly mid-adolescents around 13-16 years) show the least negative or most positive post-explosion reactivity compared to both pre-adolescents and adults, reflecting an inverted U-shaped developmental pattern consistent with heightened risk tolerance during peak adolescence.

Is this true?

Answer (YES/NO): NO